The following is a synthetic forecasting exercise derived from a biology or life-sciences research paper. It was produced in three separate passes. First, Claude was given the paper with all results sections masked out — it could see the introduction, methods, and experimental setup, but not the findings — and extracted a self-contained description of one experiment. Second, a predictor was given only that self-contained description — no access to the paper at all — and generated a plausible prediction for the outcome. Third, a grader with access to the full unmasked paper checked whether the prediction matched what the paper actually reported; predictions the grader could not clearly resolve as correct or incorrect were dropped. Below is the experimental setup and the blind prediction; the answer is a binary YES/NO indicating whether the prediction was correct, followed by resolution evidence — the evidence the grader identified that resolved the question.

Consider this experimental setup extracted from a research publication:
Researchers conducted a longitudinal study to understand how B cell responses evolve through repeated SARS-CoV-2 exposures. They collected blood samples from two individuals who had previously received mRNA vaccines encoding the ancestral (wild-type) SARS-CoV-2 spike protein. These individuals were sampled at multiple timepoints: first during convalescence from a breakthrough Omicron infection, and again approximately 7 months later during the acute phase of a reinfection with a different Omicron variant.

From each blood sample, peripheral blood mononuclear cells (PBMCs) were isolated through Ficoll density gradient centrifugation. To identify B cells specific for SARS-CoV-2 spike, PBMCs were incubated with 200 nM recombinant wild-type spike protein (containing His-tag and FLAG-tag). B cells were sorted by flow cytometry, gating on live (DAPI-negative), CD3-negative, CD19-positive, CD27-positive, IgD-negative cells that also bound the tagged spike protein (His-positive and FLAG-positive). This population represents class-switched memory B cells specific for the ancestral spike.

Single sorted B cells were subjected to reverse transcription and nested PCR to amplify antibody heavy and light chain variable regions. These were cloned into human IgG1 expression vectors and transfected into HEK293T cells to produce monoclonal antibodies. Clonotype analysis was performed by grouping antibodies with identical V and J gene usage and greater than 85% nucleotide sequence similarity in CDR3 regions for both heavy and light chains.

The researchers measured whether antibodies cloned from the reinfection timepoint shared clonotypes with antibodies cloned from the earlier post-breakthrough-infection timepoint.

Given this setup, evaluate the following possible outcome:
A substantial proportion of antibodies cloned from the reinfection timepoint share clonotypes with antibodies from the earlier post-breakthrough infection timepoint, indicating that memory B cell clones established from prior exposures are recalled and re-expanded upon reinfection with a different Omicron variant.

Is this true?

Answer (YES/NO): YES